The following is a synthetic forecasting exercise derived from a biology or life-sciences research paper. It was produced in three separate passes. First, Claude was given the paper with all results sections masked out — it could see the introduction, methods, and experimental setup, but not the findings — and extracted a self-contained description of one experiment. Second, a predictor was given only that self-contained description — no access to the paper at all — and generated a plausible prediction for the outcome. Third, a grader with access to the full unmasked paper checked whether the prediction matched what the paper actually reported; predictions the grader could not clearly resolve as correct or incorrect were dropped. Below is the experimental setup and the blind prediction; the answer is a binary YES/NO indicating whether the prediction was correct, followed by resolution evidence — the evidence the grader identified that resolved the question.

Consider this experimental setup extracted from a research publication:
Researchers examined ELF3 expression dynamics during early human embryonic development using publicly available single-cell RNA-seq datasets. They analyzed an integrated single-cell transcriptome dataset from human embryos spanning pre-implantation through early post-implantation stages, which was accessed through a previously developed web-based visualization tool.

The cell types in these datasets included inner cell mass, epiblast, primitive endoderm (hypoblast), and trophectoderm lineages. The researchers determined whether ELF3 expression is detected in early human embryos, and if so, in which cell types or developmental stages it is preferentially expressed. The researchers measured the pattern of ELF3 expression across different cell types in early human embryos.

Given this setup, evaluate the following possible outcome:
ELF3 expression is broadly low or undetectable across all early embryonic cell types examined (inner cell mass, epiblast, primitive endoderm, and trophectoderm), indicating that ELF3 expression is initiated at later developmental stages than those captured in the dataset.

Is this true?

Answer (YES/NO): NO